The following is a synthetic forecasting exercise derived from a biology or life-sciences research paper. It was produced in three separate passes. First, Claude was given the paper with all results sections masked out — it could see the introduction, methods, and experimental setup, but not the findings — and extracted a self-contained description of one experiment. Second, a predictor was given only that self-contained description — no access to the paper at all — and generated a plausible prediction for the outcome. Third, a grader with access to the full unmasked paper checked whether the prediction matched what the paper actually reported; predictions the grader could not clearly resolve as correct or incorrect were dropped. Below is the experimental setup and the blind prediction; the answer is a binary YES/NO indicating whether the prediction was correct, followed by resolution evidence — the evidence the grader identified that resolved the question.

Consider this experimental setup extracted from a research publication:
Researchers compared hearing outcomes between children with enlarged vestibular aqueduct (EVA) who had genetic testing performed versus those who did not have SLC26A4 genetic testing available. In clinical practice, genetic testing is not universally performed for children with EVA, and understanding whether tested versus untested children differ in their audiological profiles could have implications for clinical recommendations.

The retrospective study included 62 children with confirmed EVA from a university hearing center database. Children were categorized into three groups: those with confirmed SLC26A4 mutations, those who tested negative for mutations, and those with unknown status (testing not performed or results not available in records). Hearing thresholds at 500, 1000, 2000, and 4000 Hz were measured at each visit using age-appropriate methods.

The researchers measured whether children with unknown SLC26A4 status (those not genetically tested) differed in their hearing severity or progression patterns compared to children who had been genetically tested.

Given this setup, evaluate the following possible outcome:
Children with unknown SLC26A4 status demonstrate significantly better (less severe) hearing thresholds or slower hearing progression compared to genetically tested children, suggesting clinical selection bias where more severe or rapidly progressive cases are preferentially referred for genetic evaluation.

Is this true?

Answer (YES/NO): NO